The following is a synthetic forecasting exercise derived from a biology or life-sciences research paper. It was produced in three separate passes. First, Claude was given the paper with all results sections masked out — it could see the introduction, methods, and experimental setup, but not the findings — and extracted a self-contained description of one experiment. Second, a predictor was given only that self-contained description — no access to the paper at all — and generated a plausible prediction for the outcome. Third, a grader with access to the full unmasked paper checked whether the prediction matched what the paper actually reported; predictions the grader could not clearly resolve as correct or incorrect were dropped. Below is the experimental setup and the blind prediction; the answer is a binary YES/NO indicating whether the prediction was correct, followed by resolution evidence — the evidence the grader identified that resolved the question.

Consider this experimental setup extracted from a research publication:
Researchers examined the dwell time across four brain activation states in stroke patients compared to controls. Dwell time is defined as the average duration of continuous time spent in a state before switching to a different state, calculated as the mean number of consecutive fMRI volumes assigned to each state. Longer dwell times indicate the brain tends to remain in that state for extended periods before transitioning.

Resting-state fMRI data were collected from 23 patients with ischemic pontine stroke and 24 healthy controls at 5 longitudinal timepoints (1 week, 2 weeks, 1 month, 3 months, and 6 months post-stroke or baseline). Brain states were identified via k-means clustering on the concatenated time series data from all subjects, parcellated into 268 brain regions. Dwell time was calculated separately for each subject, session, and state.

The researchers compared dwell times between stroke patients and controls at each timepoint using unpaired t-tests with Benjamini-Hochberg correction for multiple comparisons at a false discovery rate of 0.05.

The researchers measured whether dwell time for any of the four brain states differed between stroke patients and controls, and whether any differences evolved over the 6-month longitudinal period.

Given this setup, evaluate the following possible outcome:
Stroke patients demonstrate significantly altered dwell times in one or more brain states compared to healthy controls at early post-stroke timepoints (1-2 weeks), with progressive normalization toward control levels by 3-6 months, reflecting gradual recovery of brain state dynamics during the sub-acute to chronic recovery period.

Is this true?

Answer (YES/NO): NO